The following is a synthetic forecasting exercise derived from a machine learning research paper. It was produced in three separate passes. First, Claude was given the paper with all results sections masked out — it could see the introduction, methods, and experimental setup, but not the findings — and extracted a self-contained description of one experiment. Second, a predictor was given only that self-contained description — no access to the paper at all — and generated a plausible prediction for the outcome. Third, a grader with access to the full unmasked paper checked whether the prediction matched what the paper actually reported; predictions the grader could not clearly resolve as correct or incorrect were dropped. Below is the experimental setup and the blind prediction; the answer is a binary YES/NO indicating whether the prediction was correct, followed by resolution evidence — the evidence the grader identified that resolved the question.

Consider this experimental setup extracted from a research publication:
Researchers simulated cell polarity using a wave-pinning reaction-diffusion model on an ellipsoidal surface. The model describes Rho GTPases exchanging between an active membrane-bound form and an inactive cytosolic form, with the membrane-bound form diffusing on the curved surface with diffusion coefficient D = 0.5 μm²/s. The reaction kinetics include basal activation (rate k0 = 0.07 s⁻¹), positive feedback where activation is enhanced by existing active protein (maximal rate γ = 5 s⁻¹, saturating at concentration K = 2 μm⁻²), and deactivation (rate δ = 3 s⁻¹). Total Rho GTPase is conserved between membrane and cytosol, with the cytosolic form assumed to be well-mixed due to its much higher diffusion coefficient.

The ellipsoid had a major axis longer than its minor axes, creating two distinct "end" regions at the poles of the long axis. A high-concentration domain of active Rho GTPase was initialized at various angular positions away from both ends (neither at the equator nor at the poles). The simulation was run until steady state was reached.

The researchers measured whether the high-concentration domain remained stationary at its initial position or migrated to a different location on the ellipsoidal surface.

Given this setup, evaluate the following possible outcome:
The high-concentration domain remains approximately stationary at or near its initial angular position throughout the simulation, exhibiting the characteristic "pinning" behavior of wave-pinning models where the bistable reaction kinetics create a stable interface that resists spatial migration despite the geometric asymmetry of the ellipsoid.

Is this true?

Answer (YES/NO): NO